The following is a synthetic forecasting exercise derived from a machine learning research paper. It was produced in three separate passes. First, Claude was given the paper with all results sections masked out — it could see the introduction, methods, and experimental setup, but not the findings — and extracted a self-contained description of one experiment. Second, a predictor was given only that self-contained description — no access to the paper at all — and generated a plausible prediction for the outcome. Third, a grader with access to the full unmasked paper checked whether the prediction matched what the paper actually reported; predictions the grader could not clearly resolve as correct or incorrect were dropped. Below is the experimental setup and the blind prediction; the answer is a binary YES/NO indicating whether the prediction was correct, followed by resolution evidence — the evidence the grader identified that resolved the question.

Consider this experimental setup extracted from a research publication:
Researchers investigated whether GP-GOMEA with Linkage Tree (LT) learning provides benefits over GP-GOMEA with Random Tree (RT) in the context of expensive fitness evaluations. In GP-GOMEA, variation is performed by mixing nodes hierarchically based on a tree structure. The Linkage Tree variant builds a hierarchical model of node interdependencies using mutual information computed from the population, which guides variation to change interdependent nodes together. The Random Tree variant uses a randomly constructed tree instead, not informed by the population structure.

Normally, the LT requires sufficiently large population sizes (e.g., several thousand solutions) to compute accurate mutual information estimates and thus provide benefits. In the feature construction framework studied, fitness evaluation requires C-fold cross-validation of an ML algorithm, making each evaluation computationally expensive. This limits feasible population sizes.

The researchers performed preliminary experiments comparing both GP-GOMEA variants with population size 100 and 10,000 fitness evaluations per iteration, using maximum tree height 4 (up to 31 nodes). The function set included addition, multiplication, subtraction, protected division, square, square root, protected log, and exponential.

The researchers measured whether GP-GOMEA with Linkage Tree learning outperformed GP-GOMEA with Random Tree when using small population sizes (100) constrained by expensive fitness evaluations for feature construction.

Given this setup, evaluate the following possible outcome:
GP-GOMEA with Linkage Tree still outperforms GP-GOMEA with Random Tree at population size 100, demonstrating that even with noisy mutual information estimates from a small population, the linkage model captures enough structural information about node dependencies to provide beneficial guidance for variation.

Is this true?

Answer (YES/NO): NO